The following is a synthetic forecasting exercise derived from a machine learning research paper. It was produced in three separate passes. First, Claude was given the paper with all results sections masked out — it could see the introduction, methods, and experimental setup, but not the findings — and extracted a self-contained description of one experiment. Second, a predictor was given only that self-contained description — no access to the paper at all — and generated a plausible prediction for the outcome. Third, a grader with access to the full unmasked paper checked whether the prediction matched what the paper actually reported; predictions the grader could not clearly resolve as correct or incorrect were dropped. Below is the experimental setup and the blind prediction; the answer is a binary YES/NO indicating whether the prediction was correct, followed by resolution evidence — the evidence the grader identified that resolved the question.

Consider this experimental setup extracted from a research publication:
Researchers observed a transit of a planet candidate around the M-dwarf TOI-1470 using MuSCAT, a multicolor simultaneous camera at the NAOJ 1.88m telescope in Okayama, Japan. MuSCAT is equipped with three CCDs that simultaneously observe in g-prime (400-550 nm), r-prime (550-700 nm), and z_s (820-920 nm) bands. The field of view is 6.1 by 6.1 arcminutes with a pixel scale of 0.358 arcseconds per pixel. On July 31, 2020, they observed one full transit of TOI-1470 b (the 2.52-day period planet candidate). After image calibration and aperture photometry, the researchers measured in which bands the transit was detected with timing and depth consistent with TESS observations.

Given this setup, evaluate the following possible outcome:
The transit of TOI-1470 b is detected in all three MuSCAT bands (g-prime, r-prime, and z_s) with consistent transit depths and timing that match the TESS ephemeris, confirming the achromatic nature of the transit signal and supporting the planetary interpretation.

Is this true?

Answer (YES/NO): NO